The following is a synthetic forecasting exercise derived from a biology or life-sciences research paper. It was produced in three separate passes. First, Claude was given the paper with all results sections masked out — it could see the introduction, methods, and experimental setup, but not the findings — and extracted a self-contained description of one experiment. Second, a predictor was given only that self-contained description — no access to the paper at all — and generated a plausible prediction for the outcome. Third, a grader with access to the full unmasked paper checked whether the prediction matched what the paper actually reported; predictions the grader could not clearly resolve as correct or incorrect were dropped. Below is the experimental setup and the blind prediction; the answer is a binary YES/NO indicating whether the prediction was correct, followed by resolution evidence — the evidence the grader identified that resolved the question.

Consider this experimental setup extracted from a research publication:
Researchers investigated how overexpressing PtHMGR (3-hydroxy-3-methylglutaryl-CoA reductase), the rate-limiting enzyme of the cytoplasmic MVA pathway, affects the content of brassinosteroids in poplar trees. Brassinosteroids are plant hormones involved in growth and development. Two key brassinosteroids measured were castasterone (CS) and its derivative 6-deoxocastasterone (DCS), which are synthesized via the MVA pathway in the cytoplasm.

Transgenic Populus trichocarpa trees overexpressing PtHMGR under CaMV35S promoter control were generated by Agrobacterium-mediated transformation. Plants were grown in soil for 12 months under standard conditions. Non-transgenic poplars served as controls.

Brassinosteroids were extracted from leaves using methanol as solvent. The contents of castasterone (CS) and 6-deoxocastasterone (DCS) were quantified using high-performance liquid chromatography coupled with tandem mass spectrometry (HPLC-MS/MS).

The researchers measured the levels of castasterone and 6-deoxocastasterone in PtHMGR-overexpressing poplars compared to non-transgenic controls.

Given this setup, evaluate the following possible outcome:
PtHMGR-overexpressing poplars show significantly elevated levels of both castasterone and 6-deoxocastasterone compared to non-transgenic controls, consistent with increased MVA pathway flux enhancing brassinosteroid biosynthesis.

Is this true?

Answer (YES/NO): NO